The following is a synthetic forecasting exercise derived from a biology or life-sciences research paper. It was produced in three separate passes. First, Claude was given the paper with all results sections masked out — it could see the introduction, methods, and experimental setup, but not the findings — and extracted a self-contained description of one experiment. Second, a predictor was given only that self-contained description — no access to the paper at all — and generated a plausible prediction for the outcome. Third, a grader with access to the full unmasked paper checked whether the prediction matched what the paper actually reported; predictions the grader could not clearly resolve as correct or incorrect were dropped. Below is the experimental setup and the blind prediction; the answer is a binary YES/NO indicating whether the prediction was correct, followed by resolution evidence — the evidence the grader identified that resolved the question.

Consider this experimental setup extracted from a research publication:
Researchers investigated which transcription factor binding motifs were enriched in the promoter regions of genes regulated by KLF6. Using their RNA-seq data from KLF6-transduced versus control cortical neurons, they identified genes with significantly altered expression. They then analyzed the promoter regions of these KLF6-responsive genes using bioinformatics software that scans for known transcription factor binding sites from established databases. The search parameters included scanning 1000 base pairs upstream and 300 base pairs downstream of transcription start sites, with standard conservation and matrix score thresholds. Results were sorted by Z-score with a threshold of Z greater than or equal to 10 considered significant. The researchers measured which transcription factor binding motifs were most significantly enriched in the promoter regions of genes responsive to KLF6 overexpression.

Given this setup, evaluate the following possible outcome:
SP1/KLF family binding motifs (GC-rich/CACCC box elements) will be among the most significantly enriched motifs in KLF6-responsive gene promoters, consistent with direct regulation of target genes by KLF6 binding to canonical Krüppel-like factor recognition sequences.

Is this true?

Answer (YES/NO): YES